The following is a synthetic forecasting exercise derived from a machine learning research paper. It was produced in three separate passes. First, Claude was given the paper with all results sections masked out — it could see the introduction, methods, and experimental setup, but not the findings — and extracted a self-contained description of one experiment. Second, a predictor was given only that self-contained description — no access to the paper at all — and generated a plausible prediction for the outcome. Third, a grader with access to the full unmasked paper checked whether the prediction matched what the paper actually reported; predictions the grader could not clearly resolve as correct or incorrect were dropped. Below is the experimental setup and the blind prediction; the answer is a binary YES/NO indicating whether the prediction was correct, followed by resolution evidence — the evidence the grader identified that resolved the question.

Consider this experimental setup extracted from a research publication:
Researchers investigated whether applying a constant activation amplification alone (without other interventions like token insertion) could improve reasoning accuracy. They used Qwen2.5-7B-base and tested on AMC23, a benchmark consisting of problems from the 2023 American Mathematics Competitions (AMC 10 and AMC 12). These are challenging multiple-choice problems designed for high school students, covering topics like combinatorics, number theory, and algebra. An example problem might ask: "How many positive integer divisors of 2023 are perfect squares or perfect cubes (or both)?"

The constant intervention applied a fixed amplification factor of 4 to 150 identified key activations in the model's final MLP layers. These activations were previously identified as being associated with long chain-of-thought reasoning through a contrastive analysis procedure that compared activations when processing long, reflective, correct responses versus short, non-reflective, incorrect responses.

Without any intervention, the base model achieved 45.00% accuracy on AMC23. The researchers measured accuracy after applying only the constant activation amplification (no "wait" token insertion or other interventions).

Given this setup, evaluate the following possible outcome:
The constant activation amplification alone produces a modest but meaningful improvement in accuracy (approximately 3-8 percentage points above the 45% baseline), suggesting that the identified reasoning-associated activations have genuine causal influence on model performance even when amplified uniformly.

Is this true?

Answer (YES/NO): NO